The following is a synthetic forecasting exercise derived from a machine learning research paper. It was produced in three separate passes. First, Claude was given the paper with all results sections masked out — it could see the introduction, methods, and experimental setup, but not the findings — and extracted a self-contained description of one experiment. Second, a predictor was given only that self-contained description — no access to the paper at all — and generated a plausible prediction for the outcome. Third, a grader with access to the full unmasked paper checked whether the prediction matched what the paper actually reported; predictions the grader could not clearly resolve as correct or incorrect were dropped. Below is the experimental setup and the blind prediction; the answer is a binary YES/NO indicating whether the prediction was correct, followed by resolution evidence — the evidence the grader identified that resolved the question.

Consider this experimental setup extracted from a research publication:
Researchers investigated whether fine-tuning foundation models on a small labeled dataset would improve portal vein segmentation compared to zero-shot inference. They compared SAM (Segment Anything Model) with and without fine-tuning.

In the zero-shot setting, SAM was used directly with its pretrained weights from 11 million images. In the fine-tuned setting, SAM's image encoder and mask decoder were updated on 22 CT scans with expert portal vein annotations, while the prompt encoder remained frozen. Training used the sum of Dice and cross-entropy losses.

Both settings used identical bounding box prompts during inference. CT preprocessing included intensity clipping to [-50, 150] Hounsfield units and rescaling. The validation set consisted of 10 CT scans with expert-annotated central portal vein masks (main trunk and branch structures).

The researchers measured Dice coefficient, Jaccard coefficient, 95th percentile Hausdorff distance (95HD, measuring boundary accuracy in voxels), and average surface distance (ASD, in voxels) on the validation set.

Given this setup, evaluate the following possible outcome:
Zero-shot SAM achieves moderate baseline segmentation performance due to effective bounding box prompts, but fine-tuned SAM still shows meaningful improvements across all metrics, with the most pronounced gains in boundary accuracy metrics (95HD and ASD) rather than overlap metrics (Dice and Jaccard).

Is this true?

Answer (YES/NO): YES